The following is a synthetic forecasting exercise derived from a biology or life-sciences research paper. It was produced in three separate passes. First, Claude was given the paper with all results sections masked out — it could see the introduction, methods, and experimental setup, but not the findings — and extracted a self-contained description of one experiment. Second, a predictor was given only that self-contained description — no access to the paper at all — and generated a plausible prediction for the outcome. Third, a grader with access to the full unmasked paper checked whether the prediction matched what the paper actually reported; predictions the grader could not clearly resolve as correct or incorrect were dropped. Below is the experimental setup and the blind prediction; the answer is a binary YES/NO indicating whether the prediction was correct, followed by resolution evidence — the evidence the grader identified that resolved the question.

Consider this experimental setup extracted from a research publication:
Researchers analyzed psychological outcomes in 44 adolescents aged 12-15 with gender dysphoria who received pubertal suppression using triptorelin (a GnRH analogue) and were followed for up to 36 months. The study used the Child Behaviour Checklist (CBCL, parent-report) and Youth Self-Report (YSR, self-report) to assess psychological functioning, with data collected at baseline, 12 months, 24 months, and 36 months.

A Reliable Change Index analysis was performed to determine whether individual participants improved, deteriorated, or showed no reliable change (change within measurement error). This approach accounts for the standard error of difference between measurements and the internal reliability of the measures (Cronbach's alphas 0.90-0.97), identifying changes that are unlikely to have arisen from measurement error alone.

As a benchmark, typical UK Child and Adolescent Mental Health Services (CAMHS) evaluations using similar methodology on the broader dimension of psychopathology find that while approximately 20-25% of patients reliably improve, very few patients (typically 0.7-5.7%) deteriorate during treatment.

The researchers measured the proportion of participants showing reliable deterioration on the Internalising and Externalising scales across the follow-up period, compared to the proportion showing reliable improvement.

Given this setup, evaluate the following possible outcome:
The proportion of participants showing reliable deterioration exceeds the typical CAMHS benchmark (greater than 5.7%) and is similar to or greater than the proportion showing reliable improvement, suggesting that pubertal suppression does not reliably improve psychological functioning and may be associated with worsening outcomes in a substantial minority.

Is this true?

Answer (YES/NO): YES